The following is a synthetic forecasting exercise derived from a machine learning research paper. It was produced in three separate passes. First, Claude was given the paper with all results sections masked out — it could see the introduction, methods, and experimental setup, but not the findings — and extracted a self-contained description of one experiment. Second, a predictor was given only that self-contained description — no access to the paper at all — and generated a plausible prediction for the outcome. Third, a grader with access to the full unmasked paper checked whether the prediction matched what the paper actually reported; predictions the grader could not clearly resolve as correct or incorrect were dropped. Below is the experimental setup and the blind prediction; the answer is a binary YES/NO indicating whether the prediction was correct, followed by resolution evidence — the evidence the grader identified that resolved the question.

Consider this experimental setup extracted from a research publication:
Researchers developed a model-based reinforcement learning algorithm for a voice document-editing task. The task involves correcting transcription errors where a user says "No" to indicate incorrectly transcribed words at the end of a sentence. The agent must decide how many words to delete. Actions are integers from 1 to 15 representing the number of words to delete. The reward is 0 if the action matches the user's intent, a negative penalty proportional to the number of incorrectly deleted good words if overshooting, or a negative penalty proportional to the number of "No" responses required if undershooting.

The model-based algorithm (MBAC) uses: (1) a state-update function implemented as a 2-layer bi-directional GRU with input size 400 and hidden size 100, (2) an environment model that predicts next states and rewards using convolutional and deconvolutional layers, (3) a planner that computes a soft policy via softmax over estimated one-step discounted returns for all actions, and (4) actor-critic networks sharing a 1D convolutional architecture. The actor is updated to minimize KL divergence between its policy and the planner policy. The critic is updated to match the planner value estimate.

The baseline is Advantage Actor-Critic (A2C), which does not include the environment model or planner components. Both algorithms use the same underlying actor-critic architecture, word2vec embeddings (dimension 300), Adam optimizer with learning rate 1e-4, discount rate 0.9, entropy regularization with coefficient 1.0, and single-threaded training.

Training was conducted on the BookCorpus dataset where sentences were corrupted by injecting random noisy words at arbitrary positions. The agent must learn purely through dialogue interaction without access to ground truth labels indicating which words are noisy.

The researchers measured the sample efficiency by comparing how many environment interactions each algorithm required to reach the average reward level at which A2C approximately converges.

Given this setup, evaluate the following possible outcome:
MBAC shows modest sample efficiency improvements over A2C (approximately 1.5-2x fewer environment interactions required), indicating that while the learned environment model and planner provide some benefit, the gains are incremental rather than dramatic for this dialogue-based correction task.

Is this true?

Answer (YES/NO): NO